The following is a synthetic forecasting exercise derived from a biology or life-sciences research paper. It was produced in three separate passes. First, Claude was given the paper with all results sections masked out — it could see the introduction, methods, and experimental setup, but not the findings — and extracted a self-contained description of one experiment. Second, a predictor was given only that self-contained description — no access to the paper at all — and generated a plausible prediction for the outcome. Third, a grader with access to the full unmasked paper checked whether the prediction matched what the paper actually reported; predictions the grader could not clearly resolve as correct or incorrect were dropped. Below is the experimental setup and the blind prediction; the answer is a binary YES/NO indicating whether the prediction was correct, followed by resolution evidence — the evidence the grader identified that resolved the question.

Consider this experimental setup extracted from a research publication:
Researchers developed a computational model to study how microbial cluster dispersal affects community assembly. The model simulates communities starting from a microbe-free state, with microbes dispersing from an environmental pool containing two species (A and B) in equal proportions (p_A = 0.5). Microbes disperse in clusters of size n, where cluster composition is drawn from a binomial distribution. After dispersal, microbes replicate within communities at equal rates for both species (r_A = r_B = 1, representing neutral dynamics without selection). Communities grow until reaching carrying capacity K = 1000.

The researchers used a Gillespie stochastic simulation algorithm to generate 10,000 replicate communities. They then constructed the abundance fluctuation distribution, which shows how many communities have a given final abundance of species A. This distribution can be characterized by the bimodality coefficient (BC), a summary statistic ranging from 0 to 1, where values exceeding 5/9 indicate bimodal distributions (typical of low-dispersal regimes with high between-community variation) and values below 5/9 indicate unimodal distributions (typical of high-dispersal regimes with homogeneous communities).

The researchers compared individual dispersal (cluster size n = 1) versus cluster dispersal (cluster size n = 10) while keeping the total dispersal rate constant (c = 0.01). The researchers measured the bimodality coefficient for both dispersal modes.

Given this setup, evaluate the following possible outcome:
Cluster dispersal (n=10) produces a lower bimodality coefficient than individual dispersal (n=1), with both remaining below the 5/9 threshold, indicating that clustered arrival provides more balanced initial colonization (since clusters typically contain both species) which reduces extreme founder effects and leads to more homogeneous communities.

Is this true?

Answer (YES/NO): NO